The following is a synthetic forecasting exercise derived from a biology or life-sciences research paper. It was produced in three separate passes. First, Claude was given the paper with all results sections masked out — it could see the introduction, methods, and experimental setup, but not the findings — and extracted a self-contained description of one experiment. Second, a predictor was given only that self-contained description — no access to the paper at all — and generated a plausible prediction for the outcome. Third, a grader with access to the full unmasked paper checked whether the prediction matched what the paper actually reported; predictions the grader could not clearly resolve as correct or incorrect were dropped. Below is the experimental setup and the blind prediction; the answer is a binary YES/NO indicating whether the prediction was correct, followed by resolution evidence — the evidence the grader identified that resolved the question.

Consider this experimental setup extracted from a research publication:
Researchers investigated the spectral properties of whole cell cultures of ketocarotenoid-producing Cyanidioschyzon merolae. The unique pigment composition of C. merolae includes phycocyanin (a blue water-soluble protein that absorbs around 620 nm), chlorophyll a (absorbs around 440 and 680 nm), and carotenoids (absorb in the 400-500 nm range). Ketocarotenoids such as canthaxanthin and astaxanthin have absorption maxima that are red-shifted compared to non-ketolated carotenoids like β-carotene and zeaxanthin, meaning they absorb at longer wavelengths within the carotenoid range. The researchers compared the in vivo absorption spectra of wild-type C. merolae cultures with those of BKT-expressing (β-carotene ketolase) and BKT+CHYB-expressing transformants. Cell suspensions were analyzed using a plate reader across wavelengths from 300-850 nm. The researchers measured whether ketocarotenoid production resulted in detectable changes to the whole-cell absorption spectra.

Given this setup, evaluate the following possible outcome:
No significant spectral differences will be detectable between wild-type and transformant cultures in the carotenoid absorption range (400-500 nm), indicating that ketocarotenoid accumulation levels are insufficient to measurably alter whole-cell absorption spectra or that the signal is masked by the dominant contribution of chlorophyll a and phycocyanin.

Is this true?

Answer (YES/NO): NO